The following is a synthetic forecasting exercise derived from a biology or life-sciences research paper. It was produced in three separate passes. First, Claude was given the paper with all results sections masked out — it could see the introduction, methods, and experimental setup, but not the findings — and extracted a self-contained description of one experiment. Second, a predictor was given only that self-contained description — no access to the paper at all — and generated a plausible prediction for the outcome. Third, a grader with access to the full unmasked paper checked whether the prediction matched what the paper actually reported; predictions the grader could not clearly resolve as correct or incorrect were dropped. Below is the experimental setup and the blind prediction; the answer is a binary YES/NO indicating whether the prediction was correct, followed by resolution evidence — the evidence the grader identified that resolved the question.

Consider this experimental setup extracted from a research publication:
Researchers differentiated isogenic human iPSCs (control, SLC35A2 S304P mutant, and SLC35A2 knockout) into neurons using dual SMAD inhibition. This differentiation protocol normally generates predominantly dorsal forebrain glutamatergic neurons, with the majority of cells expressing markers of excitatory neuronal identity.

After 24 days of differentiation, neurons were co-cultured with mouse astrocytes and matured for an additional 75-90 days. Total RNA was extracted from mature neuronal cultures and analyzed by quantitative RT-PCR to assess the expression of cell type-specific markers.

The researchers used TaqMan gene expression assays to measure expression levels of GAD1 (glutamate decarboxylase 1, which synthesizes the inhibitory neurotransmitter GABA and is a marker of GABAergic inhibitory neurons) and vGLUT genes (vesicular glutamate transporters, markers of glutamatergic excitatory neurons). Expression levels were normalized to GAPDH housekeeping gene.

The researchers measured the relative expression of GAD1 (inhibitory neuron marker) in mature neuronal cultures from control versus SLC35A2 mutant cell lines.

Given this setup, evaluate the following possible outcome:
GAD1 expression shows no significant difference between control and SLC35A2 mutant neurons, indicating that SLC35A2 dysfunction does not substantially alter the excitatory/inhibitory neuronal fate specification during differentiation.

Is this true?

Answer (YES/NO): NO